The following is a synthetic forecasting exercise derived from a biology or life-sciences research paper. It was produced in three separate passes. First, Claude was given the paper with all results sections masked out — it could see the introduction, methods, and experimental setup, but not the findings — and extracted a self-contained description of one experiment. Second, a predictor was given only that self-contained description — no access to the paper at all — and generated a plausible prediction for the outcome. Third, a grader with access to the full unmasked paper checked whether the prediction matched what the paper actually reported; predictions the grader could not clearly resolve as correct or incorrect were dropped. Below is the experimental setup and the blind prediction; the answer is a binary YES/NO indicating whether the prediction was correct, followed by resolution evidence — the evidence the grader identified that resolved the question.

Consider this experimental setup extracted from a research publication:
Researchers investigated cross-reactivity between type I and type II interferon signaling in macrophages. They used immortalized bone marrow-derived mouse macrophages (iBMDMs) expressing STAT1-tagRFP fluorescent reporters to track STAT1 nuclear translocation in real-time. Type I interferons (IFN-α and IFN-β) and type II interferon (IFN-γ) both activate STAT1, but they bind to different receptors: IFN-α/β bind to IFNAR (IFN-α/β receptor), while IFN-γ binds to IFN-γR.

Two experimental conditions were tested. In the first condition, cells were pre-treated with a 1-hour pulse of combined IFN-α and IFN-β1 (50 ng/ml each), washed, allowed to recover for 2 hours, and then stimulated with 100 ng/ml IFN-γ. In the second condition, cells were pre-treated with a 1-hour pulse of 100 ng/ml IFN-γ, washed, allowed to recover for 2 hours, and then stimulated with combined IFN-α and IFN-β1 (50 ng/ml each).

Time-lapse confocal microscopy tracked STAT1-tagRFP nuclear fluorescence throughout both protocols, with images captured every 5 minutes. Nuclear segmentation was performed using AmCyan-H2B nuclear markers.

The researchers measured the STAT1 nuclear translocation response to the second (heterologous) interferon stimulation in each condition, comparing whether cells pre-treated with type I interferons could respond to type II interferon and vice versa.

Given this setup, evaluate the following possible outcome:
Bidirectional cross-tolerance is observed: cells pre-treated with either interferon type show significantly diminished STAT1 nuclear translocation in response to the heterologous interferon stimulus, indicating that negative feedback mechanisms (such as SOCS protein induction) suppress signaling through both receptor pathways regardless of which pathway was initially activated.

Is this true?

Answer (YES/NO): NO